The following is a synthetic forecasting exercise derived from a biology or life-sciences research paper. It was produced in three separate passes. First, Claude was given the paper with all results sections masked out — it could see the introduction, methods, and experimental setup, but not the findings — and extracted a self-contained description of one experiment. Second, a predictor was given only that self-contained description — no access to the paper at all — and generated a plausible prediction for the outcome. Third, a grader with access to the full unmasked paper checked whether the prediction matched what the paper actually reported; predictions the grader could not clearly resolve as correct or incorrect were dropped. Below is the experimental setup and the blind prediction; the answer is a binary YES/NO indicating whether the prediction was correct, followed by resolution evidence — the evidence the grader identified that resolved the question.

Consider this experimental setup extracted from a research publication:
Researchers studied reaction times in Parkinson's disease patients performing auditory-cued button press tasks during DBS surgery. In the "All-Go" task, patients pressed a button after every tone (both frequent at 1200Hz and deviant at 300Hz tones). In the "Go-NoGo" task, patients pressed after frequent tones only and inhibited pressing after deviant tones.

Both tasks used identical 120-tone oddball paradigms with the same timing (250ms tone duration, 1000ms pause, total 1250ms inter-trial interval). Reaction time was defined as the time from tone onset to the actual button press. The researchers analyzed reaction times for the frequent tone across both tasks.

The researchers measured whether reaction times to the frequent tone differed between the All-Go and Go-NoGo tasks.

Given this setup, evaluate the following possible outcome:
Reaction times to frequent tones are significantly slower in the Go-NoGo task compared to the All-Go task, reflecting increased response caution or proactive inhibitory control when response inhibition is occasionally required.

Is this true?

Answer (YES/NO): YES